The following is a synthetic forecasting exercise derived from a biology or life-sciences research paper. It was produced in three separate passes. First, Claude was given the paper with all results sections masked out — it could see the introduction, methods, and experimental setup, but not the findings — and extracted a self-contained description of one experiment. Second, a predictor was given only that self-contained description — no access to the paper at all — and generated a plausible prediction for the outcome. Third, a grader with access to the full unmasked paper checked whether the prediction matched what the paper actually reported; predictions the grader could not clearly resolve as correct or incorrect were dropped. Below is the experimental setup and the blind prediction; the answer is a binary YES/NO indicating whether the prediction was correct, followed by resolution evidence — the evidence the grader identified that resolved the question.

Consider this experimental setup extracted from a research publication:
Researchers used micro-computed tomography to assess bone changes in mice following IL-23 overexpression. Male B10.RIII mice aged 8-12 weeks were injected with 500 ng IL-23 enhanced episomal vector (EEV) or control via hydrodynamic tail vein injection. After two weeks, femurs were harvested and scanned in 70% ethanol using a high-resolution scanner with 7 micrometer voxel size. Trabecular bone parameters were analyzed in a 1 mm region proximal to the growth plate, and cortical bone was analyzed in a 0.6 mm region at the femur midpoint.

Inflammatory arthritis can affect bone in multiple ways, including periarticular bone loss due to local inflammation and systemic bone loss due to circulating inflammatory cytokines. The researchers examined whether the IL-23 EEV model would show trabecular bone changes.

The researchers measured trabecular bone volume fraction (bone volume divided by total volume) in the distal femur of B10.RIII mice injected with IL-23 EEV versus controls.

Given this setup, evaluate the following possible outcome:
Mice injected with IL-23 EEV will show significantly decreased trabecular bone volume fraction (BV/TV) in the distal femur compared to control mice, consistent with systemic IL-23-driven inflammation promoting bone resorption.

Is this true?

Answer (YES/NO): YES